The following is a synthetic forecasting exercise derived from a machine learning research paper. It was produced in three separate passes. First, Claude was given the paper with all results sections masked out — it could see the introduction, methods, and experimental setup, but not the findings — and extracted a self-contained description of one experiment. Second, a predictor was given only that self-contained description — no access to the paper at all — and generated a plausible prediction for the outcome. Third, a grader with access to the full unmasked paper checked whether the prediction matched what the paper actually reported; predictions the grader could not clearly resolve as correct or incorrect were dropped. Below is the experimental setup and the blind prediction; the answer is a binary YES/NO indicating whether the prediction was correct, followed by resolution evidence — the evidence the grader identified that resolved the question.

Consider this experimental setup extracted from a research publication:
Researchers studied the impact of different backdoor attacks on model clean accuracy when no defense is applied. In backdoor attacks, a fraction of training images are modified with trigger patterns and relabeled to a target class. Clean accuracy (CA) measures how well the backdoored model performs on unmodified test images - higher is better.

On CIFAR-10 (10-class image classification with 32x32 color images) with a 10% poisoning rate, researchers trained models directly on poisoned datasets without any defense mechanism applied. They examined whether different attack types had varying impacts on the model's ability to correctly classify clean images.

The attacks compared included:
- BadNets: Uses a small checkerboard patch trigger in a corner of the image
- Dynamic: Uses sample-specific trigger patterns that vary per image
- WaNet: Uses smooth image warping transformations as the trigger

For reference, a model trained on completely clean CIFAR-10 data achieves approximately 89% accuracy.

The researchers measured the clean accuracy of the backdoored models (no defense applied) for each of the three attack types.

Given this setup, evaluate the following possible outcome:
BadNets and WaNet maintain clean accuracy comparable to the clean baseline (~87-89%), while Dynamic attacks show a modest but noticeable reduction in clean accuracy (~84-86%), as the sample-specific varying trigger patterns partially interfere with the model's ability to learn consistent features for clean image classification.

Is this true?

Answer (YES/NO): NO